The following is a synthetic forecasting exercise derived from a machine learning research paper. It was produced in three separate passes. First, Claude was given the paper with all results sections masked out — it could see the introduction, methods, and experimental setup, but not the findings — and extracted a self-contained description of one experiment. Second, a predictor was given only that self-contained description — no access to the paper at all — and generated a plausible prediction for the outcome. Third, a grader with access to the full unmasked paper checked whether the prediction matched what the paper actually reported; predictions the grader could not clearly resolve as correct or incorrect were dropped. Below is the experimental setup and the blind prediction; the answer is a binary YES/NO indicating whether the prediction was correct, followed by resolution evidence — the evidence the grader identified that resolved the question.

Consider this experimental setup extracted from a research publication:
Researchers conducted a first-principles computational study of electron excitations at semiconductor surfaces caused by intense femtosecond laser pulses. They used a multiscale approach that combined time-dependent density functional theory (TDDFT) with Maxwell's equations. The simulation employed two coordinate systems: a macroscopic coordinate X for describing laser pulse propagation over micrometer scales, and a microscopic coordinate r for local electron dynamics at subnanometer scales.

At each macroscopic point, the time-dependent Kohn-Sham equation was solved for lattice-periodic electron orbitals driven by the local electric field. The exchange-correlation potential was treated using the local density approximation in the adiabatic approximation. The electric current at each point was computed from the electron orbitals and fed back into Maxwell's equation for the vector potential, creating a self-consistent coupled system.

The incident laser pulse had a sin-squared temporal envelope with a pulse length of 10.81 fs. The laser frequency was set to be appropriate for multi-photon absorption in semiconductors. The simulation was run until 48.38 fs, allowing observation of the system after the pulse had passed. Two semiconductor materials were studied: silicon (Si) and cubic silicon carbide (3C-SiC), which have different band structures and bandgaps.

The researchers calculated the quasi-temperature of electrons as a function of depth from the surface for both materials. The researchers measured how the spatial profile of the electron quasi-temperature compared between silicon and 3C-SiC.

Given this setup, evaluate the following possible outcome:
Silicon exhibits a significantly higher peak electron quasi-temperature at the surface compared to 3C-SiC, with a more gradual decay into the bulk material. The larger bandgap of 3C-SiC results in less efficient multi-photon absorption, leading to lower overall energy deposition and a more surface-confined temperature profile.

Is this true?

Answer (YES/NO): NO